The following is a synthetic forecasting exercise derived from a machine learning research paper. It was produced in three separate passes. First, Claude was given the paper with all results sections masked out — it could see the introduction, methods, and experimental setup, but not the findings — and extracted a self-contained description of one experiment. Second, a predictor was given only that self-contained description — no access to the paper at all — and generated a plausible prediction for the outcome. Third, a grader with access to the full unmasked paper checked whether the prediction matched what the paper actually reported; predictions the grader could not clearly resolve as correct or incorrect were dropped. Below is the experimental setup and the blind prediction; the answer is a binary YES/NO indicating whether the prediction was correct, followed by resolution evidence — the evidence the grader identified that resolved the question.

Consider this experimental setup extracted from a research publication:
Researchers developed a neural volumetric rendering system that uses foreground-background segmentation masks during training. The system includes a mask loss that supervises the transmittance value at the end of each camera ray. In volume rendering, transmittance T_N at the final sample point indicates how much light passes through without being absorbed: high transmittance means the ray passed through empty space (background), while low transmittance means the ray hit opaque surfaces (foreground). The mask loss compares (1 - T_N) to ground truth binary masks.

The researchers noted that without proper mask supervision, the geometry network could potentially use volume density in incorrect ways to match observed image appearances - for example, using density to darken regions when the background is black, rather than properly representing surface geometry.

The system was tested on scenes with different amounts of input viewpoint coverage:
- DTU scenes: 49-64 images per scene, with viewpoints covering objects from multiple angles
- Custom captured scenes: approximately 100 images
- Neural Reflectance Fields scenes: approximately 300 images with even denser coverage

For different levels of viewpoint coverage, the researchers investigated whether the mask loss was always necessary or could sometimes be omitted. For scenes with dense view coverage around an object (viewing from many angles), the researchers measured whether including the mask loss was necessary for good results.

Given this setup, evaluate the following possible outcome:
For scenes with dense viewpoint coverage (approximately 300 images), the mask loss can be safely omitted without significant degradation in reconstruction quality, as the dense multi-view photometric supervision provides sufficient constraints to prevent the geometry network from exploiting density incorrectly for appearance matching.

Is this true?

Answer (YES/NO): YES